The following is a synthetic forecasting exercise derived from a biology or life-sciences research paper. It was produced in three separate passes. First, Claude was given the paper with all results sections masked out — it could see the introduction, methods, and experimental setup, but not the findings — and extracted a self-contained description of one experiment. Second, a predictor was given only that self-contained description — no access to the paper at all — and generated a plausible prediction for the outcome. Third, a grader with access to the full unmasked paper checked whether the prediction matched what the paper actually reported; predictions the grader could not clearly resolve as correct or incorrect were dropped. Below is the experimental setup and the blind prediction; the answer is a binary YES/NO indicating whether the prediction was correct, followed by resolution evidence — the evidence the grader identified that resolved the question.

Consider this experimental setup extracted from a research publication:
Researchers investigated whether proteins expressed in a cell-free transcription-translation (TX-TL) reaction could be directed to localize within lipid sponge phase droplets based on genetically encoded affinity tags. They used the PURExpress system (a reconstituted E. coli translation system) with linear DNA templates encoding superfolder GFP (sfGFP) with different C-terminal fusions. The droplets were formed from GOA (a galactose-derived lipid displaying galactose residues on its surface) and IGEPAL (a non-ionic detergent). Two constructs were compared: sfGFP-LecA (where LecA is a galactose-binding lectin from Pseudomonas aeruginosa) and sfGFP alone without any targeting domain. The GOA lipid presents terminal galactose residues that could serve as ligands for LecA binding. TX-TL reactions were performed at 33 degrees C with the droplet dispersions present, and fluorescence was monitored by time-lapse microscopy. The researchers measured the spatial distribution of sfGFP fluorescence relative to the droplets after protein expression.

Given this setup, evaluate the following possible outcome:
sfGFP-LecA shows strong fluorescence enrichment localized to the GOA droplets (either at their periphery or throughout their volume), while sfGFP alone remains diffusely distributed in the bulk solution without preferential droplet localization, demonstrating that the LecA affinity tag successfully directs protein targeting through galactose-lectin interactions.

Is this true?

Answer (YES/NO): YES